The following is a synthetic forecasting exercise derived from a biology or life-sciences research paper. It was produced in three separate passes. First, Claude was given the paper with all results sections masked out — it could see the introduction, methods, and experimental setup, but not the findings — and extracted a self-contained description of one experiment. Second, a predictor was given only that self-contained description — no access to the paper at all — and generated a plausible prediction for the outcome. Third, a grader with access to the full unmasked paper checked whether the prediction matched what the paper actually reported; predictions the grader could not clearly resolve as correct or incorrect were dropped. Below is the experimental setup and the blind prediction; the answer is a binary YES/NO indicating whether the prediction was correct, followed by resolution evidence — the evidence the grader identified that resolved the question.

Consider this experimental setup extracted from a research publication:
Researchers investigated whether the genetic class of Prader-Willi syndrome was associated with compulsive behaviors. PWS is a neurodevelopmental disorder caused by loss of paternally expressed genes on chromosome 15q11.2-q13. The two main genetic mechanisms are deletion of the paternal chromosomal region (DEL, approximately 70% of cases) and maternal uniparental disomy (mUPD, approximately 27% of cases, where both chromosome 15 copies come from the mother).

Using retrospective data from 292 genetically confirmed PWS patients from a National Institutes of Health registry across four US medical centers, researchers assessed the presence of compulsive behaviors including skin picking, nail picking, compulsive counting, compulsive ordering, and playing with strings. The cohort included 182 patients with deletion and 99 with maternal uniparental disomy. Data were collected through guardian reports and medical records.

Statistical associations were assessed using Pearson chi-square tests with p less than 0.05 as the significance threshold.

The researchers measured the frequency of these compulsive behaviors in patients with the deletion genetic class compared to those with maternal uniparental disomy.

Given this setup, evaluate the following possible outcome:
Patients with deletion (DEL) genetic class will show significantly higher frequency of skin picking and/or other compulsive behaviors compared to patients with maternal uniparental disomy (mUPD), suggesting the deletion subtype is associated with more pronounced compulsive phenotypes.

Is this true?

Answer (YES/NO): YES